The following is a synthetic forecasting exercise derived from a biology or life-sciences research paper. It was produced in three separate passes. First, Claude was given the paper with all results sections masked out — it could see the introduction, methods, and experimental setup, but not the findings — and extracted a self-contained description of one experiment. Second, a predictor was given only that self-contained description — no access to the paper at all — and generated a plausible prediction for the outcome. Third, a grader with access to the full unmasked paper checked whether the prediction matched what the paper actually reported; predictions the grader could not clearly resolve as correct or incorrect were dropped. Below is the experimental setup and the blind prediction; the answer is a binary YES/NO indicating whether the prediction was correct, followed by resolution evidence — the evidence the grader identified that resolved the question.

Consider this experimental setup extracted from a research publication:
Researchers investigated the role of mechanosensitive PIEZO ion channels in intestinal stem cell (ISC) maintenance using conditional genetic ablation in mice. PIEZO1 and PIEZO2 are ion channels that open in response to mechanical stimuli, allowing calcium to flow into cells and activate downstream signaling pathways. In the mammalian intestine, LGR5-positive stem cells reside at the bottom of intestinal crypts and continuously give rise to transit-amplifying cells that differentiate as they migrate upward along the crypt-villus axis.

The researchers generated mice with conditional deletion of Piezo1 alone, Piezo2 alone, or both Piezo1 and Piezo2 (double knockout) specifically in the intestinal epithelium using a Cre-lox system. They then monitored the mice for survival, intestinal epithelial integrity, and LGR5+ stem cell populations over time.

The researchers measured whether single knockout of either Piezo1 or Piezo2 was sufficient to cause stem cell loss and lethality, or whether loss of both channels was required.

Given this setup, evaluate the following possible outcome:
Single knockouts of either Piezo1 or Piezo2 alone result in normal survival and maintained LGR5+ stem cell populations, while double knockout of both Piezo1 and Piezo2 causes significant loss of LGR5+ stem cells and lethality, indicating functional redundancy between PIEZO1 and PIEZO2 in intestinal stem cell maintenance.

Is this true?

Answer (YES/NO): YES